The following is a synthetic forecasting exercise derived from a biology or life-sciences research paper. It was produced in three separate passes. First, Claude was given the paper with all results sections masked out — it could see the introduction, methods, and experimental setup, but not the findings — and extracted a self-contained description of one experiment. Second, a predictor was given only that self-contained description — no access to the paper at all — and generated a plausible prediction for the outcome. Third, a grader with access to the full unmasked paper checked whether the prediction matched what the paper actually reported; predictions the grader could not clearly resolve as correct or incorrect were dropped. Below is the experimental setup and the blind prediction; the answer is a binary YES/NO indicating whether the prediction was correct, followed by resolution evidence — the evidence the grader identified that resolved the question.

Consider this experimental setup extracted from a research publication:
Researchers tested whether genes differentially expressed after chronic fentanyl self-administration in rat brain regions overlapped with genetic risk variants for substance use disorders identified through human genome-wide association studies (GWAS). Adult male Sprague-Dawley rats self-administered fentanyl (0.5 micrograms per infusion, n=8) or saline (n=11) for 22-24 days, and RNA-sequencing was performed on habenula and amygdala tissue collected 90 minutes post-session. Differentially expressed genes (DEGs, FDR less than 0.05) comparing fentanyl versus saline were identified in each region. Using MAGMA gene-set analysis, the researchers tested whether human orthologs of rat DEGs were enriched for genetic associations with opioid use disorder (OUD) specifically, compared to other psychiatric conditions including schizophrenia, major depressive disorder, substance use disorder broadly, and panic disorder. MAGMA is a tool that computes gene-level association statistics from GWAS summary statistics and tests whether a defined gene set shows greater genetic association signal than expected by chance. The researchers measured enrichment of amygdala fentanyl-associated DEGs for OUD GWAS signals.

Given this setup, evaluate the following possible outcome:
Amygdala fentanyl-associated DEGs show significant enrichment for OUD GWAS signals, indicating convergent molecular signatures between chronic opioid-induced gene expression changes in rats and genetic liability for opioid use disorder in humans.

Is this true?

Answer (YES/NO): NO